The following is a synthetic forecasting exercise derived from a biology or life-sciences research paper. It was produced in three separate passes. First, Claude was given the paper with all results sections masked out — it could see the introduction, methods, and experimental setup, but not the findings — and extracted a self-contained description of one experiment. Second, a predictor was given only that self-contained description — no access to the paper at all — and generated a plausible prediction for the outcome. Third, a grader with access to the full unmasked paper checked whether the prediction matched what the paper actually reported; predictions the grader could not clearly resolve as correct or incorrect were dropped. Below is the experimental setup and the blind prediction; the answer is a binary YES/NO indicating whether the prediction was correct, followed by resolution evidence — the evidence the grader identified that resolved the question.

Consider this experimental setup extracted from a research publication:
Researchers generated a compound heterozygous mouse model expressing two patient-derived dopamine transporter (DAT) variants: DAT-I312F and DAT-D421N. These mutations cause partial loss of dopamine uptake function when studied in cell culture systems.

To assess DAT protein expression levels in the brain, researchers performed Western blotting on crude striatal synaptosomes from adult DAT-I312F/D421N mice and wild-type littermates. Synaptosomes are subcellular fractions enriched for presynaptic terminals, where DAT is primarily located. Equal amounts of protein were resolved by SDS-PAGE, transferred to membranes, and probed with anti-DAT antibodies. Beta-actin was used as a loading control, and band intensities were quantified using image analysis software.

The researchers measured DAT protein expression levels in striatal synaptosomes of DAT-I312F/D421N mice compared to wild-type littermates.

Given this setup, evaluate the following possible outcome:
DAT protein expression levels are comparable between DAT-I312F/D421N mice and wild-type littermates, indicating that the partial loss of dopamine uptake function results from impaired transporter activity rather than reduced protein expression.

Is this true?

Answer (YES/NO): NO